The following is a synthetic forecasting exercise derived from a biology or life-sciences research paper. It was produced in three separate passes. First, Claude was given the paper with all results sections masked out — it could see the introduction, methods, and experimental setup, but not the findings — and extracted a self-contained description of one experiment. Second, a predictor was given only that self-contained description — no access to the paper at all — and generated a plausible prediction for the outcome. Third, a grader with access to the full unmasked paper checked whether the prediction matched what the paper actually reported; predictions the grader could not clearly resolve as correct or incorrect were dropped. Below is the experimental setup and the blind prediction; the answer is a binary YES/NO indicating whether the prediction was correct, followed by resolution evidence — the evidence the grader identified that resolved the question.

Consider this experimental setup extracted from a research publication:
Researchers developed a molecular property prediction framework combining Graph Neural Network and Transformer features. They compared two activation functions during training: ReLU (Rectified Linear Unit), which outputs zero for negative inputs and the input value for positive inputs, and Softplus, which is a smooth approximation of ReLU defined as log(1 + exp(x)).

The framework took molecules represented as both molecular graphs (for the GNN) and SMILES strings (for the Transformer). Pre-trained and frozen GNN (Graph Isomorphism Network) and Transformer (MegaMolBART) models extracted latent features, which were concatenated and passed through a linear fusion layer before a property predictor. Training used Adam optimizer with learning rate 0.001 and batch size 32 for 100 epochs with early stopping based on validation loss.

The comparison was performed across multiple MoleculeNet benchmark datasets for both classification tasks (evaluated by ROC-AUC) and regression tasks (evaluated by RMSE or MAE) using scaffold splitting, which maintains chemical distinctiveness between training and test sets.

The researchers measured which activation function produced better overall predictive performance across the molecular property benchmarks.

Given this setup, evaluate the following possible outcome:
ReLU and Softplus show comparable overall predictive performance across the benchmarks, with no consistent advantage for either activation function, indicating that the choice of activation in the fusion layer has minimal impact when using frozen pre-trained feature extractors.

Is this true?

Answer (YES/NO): NO